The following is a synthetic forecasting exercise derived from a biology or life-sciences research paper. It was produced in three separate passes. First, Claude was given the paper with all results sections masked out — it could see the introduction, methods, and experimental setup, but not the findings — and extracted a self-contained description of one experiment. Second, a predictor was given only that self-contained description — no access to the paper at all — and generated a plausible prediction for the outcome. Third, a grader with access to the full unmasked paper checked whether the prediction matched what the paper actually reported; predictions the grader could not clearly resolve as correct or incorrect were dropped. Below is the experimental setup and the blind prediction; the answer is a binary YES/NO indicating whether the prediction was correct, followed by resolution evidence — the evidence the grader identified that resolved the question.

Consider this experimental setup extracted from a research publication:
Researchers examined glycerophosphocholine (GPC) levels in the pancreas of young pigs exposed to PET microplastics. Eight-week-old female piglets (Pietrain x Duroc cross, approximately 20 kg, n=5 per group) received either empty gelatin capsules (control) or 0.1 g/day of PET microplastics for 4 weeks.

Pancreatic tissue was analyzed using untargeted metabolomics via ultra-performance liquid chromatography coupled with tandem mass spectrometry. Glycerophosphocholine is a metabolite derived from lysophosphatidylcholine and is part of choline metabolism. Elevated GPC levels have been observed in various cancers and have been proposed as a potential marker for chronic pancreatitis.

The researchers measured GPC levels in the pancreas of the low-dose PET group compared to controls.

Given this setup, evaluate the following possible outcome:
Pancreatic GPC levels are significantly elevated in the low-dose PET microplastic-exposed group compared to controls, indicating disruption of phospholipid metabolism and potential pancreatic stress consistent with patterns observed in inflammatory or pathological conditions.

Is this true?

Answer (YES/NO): YES